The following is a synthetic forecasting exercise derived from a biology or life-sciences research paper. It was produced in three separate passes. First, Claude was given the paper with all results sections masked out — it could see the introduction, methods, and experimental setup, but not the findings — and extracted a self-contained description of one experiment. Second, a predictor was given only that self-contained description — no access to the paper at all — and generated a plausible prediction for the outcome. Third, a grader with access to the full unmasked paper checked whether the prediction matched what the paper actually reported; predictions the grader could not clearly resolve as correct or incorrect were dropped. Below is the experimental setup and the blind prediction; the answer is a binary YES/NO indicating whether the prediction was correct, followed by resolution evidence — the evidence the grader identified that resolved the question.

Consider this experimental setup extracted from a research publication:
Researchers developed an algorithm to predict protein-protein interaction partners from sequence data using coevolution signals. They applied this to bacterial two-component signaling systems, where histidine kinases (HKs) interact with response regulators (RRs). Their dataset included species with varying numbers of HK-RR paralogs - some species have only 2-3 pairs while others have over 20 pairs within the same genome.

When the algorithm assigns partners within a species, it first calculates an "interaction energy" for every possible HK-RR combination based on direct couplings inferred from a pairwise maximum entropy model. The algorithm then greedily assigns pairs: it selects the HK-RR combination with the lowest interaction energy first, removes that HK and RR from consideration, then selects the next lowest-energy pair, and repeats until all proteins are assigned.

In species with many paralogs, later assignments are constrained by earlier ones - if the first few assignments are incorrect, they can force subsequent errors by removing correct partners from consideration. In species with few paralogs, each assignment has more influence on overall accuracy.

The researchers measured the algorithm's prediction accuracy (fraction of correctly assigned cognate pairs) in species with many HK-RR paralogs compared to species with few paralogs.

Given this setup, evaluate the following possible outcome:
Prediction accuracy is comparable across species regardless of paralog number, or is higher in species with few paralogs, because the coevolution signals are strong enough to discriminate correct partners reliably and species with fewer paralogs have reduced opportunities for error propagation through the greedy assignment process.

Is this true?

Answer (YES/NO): YES